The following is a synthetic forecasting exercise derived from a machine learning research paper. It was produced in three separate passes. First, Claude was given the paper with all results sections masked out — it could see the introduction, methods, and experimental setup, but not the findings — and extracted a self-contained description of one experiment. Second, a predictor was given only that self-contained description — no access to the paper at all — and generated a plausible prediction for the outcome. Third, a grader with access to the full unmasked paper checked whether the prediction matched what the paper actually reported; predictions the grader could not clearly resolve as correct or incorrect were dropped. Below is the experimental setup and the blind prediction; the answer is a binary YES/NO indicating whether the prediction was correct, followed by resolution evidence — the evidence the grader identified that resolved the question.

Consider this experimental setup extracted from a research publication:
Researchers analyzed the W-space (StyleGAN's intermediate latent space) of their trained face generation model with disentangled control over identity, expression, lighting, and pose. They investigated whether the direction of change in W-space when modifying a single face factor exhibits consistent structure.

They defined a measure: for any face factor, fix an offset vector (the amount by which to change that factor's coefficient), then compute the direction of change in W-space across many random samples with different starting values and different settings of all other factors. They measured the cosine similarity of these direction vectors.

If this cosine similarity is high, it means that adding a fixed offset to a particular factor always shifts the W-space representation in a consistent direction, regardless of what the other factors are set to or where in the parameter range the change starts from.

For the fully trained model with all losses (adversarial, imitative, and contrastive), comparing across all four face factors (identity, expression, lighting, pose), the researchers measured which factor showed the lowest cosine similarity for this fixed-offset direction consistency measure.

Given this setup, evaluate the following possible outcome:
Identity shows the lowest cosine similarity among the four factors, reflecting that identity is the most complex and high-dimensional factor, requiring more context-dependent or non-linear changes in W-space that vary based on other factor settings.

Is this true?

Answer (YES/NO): NO